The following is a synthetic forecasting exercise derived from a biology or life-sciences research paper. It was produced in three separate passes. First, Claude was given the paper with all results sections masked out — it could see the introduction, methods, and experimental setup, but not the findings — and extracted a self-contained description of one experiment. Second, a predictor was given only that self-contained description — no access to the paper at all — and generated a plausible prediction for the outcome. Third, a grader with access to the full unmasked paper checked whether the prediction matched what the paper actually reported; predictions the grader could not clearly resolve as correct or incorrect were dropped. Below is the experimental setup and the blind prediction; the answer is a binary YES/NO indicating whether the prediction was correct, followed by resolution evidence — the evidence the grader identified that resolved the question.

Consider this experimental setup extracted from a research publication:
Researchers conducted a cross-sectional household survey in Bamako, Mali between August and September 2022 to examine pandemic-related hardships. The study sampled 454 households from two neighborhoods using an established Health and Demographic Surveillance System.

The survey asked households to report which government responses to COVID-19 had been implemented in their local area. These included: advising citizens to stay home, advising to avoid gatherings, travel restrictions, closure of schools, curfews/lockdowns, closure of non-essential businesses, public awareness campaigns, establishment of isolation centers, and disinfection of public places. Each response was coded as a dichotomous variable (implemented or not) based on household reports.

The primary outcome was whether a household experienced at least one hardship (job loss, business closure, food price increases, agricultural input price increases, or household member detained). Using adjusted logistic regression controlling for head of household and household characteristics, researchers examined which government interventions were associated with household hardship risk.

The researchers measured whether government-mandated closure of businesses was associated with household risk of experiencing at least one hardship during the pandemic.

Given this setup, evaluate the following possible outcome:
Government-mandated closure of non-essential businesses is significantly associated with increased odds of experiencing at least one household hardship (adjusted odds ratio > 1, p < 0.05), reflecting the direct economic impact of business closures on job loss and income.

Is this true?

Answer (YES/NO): YES